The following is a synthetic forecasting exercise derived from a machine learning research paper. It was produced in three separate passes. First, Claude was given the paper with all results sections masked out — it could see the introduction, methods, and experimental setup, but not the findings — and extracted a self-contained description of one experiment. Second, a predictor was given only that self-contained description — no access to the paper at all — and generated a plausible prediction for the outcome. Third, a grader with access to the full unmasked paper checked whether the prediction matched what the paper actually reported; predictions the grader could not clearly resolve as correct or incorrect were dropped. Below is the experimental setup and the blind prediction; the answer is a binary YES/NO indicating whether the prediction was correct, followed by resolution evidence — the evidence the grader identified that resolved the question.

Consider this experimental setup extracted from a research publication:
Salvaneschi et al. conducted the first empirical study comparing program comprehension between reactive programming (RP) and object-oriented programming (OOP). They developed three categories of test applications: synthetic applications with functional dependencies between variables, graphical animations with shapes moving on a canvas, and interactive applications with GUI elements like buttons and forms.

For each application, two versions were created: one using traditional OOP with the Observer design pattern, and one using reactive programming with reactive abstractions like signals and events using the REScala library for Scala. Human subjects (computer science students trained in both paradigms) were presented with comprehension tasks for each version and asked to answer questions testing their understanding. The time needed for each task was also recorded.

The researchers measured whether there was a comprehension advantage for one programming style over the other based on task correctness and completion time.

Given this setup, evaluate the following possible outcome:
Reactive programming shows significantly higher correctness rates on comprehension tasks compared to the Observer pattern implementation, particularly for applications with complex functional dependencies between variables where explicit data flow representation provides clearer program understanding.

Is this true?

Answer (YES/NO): NO